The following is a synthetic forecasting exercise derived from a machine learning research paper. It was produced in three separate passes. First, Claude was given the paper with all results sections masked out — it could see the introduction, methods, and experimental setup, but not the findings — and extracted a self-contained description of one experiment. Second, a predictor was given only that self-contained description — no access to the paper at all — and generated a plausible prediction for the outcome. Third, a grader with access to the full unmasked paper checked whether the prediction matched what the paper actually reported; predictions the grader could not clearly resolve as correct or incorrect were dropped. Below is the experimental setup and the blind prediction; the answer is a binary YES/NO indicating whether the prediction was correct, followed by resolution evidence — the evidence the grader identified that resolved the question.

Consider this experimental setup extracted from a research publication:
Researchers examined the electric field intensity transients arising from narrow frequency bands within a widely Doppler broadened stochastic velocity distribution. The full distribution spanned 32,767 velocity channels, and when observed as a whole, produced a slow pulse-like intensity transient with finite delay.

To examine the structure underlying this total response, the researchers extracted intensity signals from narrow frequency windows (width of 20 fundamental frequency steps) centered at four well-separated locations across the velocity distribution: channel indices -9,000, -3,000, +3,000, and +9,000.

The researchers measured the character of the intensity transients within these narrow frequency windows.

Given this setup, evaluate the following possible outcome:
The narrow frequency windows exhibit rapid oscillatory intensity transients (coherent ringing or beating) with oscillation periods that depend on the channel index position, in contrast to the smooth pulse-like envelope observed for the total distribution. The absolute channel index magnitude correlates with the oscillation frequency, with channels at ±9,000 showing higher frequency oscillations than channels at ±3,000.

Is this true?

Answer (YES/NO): NO